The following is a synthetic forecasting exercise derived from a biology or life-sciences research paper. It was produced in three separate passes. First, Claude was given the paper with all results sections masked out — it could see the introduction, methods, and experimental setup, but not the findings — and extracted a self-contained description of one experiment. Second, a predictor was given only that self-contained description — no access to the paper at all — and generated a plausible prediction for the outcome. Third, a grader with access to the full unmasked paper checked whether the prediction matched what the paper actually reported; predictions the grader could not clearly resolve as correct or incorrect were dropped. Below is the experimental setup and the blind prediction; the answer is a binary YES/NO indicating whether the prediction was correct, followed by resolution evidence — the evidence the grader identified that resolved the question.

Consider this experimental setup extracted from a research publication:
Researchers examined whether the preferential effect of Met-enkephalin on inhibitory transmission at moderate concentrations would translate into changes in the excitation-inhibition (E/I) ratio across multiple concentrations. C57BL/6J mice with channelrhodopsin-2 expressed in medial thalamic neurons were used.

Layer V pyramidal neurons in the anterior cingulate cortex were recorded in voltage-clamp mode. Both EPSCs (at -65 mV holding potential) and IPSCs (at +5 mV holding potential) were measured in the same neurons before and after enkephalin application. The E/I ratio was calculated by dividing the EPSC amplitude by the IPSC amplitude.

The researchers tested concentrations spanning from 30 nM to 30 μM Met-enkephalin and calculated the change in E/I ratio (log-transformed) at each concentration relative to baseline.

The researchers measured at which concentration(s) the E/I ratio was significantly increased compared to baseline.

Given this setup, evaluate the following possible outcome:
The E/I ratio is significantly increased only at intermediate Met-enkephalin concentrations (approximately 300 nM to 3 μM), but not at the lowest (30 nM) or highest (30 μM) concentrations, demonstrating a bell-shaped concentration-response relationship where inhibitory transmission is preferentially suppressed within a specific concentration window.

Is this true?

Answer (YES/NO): NO